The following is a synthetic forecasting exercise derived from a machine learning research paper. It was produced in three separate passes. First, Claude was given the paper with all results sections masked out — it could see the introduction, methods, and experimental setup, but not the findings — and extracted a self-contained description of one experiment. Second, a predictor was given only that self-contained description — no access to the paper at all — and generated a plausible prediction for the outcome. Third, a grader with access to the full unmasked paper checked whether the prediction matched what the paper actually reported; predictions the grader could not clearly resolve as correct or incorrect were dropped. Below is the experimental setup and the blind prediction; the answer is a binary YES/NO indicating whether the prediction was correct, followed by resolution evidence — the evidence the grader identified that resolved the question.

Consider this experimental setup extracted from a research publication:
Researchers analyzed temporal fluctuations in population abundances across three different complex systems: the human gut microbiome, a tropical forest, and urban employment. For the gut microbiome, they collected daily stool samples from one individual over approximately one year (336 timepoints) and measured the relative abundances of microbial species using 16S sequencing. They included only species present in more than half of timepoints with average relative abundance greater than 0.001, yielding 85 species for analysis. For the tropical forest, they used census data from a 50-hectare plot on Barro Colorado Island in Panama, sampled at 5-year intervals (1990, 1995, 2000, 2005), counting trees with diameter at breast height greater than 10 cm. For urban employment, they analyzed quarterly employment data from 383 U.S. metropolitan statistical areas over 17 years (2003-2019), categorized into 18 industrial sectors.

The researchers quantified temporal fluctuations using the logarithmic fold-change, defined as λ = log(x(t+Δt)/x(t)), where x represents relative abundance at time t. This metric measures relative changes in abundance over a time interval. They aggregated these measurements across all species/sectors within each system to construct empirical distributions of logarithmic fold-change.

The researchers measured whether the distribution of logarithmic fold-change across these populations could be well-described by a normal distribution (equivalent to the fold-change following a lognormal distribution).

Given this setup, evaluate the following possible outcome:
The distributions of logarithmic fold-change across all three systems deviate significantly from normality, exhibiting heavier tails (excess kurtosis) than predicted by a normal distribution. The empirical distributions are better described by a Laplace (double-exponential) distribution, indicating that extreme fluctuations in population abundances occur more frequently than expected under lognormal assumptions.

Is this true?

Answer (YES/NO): NO